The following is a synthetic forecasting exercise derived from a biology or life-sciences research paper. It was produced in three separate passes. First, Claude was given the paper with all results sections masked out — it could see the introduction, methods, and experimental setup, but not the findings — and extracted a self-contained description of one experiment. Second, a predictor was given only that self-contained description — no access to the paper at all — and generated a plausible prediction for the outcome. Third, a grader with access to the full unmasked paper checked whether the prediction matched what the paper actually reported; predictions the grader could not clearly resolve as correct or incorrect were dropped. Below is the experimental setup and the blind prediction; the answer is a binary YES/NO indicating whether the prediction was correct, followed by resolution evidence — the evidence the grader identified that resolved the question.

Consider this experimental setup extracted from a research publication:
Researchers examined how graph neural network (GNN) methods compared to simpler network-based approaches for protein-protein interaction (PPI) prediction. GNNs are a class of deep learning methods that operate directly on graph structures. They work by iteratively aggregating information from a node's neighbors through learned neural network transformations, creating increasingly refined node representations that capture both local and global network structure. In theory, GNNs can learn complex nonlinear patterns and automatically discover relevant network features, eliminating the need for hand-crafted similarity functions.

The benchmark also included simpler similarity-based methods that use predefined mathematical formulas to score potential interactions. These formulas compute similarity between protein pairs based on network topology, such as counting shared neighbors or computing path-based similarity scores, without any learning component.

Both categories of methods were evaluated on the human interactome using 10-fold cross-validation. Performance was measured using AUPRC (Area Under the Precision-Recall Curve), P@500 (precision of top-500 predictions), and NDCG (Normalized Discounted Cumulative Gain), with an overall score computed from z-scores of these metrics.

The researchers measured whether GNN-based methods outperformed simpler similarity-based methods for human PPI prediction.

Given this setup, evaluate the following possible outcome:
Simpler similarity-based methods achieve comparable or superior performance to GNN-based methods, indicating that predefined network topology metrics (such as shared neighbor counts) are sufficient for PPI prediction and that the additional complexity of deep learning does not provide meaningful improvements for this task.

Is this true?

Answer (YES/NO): NO